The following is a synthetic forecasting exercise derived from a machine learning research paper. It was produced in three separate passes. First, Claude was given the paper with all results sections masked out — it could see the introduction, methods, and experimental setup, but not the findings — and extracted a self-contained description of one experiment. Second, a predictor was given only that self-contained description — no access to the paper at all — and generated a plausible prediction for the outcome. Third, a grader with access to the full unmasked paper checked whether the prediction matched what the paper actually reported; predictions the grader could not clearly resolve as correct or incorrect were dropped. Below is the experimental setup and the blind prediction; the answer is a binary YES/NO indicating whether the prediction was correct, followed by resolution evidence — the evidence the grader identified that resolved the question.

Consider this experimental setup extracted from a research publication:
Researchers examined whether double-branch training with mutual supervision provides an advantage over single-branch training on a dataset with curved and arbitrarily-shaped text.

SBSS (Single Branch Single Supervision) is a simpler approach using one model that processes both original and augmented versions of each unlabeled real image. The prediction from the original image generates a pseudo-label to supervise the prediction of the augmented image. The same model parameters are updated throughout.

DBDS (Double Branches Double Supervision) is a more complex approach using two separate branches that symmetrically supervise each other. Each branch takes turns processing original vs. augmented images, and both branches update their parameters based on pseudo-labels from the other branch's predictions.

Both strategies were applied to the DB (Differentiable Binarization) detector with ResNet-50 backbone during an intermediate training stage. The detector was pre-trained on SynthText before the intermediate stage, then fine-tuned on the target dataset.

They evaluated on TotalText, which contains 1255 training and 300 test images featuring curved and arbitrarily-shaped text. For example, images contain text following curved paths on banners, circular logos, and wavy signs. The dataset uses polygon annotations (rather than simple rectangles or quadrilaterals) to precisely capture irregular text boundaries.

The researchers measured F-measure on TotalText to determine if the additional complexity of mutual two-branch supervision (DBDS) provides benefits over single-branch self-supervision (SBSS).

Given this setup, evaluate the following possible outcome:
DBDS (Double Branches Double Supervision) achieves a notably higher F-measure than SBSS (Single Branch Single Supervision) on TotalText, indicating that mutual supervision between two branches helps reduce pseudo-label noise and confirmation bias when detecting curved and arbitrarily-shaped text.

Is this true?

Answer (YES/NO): NO